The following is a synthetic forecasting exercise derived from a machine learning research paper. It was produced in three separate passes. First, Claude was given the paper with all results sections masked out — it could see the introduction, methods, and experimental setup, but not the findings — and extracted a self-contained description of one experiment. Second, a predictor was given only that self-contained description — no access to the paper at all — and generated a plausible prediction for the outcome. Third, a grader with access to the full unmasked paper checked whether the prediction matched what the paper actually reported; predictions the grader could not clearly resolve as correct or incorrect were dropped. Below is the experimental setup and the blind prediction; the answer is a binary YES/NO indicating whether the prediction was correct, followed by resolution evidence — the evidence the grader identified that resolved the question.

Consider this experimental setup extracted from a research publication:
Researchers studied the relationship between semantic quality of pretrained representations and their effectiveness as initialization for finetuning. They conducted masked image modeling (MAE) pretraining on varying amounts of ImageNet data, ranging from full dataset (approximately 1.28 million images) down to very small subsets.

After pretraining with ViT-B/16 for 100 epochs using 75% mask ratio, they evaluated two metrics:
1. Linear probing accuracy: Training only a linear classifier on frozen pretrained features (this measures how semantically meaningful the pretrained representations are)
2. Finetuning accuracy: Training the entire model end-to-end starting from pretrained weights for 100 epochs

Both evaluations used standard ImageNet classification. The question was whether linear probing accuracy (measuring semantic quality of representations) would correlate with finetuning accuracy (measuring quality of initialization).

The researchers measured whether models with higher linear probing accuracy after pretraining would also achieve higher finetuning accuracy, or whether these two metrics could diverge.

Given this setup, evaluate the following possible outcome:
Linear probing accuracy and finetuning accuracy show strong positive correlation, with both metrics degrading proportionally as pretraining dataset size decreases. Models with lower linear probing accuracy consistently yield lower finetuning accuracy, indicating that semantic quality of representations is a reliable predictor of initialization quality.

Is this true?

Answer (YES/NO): NO